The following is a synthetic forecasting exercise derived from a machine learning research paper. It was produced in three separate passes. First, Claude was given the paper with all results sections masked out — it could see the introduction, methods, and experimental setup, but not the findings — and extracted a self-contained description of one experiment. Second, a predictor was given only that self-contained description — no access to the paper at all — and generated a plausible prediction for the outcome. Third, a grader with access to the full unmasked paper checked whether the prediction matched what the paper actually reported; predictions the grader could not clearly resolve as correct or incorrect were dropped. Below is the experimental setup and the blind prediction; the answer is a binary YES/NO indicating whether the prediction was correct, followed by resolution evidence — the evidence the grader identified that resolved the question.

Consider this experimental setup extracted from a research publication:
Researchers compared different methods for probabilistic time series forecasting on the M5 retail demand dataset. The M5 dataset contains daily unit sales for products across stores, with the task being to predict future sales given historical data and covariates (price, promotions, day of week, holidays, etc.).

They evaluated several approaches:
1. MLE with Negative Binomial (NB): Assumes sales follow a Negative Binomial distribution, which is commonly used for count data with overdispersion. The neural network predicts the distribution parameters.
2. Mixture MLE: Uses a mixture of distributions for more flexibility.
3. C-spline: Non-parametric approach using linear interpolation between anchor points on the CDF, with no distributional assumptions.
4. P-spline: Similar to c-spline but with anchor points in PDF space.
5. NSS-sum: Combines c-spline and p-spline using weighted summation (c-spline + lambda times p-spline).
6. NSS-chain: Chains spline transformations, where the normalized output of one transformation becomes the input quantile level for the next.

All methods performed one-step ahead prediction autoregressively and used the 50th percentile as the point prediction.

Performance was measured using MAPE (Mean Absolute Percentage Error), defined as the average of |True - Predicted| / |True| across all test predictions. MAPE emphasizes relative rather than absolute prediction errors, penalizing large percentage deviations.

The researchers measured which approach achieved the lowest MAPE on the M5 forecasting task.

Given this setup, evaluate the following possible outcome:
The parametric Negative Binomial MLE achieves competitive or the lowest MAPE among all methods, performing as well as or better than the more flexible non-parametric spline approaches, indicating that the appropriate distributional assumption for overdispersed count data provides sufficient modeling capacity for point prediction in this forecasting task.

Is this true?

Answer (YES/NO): YES